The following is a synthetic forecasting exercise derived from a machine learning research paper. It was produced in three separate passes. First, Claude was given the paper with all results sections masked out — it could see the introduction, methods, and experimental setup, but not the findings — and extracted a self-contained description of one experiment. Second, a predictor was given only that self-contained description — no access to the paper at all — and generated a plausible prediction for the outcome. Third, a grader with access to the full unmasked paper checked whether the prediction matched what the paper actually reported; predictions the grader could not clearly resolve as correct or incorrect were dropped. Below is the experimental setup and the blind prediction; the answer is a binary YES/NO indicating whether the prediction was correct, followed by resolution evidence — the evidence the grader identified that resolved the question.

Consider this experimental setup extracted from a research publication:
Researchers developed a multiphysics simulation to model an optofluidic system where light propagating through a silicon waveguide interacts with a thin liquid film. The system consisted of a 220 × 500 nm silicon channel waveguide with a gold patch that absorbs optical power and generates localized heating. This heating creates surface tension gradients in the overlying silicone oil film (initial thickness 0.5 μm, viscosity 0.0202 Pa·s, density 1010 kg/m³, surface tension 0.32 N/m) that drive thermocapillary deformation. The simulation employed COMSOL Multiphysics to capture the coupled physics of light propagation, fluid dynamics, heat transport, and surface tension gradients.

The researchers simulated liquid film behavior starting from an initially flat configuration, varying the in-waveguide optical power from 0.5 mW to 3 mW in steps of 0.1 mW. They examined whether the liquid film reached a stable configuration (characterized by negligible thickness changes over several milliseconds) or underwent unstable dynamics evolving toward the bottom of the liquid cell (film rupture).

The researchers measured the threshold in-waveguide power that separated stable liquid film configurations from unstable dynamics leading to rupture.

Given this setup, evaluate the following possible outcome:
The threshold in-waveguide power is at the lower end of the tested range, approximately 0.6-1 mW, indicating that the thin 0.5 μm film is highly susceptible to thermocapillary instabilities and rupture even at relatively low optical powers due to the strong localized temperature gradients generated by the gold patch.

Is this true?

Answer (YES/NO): NO